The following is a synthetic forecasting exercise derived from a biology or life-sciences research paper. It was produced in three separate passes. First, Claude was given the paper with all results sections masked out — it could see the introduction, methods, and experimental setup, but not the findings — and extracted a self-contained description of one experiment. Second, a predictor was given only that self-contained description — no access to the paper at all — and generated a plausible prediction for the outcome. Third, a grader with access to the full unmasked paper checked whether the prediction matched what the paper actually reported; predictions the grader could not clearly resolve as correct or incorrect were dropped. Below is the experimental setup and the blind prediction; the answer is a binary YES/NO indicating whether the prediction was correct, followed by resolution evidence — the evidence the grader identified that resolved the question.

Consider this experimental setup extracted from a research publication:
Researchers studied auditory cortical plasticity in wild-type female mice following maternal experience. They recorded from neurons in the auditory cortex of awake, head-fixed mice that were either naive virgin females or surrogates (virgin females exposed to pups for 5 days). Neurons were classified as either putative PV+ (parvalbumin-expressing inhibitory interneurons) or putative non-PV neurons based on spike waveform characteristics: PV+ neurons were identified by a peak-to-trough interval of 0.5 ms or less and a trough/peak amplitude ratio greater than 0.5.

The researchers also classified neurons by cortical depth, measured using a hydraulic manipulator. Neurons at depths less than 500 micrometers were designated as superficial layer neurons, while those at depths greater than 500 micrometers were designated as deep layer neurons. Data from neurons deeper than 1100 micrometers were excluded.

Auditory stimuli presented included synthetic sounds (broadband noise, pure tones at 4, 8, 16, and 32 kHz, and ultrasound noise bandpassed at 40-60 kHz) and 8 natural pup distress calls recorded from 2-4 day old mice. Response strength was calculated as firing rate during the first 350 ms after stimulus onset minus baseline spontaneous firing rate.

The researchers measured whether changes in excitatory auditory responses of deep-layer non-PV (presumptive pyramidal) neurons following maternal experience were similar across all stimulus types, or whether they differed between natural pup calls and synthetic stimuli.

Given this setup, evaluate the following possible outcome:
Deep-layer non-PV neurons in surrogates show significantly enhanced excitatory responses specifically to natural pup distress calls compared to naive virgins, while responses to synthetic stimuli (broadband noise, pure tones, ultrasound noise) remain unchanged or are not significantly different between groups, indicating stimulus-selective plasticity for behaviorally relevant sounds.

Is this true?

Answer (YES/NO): YES